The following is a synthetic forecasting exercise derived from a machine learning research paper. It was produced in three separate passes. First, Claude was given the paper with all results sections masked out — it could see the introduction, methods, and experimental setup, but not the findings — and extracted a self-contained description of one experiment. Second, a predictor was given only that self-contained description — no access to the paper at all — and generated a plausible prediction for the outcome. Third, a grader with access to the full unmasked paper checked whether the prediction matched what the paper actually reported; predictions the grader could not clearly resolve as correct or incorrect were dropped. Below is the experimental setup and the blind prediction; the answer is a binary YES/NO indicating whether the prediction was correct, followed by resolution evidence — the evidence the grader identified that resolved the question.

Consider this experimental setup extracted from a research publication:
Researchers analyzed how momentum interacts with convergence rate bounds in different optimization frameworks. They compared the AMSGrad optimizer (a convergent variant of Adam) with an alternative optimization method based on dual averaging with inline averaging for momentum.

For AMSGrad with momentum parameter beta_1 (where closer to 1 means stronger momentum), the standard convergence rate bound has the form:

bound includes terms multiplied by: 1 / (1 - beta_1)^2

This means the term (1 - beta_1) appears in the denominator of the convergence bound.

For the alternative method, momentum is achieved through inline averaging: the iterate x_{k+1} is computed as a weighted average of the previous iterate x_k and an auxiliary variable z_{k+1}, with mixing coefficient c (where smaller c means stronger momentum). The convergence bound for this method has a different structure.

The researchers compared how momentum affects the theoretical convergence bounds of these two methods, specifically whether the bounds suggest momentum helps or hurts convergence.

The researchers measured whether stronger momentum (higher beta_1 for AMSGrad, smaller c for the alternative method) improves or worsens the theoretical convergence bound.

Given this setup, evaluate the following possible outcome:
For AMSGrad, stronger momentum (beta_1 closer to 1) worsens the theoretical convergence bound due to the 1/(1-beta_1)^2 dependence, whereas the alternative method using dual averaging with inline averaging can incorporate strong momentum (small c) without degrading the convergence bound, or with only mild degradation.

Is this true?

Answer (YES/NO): YES